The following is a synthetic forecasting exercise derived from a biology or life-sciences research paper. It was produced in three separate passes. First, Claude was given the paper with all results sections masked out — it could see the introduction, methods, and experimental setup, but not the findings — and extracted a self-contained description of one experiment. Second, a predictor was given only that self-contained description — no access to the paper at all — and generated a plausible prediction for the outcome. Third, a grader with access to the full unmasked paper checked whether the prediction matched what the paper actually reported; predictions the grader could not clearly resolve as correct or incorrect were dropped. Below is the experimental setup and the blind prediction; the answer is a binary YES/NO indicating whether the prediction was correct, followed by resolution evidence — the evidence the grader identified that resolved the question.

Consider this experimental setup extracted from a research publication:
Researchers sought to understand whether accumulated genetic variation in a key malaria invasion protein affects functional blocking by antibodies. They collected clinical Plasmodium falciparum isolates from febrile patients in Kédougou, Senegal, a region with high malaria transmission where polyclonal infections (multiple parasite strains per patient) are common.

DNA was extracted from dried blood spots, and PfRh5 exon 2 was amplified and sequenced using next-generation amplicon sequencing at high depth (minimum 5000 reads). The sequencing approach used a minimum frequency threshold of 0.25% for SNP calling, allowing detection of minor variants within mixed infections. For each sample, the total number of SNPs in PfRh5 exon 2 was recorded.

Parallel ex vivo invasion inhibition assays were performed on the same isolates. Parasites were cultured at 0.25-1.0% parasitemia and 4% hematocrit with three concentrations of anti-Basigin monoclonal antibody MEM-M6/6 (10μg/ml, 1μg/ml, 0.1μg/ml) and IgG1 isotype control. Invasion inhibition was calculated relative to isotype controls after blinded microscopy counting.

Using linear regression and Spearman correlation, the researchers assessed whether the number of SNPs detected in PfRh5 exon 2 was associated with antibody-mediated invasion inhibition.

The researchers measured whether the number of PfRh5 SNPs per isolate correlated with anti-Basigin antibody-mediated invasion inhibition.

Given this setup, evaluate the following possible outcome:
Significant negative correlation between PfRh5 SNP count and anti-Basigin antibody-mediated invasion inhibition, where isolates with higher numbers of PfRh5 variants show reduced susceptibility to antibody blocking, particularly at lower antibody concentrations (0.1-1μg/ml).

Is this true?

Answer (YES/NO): NO